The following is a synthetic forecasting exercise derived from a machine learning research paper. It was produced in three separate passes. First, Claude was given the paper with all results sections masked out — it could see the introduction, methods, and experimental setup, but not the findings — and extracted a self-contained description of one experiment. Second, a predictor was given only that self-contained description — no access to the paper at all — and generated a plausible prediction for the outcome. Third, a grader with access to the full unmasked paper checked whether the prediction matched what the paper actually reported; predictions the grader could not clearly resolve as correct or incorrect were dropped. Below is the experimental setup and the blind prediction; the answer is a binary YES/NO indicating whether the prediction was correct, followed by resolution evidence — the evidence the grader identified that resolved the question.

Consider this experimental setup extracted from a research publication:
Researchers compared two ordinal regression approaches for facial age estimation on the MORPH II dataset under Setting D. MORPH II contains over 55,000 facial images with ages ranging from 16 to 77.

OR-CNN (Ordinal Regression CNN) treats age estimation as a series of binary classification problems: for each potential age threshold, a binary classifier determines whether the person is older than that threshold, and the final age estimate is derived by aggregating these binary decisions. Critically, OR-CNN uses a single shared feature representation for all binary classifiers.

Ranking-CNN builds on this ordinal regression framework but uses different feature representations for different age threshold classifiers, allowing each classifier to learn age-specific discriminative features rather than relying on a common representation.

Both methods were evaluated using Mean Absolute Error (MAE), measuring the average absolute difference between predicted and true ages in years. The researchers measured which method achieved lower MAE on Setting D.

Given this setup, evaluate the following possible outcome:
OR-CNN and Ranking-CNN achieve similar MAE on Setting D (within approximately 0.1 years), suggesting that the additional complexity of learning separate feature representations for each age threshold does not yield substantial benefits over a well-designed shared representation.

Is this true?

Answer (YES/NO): NO